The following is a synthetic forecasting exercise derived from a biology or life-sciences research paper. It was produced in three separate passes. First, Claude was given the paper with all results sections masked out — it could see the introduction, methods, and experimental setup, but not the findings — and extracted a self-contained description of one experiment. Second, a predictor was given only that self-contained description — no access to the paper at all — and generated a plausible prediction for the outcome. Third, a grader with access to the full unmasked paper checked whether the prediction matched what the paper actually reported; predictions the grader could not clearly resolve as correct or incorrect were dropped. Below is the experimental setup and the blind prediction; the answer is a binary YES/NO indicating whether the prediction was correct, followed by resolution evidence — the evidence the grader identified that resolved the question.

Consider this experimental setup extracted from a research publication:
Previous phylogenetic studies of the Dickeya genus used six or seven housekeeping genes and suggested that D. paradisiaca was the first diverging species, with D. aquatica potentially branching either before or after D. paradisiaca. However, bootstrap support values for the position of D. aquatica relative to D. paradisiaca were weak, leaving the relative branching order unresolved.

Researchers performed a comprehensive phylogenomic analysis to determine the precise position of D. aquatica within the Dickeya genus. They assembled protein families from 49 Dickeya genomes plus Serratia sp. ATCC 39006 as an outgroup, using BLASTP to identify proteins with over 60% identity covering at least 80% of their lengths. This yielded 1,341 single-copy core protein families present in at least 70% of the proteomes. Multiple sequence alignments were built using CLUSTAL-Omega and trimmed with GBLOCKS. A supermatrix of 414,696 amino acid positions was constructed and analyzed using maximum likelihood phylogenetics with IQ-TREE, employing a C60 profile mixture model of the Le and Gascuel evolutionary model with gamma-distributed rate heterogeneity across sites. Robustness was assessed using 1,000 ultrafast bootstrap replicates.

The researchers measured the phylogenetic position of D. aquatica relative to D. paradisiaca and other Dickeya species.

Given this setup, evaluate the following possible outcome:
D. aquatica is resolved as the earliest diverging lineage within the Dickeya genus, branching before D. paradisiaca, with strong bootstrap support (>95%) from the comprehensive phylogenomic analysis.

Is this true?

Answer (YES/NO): NO